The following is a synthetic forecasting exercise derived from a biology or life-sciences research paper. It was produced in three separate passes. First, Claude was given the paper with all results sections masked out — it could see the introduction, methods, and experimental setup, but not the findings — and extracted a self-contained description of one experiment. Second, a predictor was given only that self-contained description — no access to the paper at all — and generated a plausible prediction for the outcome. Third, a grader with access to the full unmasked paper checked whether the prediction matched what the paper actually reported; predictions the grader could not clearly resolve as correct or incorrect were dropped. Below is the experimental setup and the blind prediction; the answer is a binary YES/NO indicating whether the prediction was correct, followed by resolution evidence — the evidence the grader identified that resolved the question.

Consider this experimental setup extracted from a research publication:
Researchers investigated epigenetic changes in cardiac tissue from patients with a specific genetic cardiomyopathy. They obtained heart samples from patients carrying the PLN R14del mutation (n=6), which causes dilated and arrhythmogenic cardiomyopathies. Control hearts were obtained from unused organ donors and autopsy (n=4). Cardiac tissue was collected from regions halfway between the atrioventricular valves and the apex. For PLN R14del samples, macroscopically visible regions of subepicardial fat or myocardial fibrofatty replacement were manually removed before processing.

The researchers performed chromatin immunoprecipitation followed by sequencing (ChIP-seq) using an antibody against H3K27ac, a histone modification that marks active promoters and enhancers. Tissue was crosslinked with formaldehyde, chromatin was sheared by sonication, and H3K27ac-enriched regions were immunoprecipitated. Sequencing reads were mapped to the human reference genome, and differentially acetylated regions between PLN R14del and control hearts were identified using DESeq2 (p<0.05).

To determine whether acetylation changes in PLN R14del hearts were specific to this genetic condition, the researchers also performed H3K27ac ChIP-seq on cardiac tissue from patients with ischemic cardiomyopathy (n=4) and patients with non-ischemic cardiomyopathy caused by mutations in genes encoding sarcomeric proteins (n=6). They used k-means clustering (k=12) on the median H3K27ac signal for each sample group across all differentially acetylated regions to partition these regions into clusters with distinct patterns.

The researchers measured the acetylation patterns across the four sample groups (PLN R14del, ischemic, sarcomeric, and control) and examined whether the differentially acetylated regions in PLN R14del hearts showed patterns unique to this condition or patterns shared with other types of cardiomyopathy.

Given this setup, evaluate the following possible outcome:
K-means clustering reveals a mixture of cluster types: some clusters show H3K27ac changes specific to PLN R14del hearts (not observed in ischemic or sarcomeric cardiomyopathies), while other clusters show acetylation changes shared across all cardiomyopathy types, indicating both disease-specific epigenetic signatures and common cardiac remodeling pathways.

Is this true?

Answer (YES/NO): YES